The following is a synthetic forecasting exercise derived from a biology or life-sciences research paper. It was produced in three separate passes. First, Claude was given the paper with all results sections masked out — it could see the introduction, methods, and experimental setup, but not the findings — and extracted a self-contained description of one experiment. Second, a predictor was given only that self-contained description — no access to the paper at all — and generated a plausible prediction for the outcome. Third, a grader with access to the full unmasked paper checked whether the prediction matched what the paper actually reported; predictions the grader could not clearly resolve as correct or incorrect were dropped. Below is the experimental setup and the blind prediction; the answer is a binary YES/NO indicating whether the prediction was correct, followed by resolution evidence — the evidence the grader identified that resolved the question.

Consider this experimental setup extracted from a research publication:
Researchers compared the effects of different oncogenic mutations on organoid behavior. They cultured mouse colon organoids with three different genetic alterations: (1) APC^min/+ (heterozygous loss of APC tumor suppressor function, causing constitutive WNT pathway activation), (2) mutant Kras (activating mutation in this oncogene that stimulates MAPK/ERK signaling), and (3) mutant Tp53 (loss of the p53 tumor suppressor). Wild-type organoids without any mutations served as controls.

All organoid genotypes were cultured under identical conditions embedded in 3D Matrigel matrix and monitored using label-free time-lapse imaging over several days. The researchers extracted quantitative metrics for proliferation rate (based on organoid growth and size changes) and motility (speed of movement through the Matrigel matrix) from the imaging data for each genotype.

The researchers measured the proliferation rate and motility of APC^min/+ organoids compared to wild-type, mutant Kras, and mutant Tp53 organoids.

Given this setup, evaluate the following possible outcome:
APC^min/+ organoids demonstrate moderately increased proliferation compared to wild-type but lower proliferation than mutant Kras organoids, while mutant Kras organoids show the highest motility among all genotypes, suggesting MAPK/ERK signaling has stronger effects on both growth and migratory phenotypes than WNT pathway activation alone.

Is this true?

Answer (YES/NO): NO